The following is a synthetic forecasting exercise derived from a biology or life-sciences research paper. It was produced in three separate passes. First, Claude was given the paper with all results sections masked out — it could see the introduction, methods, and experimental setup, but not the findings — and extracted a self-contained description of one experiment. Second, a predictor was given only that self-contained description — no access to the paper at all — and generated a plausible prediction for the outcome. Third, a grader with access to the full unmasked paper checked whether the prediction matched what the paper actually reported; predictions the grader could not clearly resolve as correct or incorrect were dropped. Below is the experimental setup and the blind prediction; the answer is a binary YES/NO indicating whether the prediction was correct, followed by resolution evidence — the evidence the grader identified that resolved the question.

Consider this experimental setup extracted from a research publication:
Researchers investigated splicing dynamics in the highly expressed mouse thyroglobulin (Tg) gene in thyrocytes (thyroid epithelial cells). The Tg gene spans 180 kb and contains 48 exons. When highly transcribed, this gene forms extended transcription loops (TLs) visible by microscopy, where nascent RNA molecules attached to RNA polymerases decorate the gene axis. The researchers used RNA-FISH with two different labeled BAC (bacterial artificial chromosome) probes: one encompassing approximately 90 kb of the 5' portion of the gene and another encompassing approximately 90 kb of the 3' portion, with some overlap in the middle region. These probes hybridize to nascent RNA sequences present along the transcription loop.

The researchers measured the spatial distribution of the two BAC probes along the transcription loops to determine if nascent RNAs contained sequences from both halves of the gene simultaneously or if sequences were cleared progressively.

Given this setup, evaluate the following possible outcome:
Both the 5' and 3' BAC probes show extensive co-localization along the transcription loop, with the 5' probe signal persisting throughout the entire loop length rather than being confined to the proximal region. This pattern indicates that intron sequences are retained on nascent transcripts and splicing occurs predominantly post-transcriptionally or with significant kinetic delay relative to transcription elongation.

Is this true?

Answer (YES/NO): NO